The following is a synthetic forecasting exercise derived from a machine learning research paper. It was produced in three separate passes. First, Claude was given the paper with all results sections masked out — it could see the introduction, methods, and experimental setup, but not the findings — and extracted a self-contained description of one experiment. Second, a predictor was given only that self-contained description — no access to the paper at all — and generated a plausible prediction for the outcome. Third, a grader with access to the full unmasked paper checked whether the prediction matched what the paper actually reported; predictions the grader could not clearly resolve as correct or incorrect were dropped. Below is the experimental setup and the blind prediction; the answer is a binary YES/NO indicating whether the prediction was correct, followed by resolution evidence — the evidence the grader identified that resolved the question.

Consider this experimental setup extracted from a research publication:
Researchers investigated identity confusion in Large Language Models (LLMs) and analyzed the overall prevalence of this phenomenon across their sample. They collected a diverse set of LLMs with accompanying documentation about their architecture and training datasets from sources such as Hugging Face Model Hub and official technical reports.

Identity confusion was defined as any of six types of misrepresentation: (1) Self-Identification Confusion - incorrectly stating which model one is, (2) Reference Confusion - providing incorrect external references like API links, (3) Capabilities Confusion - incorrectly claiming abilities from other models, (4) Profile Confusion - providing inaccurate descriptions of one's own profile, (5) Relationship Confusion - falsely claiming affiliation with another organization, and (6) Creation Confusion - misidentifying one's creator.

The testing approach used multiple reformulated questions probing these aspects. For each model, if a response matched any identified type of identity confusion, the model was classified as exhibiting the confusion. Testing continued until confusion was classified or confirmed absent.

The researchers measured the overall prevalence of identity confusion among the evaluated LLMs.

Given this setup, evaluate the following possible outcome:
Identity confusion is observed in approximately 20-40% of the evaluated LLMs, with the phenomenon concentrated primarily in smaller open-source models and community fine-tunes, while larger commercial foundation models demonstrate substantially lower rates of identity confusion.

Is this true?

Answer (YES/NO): NO